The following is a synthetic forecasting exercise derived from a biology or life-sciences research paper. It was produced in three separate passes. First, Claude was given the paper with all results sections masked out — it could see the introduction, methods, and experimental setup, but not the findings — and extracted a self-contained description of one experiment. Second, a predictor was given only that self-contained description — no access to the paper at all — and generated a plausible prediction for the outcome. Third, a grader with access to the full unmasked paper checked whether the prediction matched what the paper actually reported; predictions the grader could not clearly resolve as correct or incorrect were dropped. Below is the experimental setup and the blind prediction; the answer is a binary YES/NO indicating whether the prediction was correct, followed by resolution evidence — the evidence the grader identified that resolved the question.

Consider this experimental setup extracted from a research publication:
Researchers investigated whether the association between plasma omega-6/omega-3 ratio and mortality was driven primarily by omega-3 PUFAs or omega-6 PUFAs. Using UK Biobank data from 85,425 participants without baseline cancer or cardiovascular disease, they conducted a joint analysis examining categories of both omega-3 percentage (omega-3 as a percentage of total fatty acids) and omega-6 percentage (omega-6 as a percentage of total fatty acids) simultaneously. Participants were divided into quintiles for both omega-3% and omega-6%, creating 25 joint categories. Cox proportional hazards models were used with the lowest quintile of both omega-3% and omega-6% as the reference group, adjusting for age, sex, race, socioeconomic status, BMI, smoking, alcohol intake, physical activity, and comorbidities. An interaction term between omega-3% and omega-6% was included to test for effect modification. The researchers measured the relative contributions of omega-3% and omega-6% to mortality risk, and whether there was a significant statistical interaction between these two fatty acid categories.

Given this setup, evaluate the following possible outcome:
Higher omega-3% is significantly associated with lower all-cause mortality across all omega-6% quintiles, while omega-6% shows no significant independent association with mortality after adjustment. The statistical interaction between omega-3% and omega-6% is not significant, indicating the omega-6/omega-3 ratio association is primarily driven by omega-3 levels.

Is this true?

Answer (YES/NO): NO